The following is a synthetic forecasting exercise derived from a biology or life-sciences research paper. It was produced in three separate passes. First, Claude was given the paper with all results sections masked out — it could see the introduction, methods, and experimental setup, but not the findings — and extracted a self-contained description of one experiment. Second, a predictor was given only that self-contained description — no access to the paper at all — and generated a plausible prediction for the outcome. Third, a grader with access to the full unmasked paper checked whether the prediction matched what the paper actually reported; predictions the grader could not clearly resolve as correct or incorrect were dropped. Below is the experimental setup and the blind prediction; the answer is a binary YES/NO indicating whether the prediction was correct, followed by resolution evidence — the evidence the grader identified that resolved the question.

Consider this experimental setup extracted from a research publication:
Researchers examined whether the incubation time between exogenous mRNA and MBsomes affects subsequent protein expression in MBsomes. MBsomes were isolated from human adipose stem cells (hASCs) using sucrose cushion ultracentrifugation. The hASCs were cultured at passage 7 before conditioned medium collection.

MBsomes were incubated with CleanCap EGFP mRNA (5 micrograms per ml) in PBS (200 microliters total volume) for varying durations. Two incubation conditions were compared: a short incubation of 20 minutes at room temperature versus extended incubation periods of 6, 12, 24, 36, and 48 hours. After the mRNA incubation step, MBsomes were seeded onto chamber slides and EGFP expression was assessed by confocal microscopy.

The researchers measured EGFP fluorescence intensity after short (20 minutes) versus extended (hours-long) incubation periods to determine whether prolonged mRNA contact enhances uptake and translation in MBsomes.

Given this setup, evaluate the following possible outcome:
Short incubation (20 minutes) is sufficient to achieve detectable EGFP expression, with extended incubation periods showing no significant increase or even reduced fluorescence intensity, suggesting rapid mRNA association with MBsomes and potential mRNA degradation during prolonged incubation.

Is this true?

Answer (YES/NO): NO